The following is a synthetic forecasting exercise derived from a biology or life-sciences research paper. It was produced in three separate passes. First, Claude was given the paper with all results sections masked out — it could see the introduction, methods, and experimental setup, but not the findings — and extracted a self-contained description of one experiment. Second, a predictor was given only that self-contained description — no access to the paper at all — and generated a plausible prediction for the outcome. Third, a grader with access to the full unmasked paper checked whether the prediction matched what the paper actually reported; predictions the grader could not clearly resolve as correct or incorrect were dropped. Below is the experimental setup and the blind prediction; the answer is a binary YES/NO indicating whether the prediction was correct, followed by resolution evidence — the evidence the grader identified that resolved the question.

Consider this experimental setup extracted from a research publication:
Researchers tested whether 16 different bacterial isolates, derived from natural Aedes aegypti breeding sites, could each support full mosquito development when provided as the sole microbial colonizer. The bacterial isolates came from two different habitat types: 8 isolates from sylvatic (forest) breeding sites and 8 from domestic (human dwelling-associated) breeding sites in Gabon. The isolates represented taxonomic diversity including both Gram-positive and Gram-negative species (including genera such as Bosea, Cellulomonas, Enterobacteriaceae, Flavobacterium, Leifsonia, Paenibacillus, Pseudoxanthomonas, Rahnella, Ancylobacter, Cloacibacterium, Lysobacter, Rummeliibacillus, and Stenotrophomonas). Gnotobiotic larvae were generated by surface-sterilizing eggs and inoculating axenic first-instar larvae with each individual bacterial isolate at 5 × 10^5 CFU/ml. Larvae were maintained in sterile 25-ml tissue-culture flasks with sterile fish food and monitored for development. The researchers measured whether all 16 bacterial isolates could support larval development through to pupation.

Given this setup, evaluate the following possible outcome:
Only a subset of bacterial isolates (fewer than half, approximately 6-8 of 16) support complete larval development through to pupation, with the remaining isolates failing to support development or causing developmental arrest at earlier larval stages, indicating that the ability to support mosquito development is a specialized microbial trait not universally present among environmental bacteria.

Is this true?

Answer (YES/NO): NO